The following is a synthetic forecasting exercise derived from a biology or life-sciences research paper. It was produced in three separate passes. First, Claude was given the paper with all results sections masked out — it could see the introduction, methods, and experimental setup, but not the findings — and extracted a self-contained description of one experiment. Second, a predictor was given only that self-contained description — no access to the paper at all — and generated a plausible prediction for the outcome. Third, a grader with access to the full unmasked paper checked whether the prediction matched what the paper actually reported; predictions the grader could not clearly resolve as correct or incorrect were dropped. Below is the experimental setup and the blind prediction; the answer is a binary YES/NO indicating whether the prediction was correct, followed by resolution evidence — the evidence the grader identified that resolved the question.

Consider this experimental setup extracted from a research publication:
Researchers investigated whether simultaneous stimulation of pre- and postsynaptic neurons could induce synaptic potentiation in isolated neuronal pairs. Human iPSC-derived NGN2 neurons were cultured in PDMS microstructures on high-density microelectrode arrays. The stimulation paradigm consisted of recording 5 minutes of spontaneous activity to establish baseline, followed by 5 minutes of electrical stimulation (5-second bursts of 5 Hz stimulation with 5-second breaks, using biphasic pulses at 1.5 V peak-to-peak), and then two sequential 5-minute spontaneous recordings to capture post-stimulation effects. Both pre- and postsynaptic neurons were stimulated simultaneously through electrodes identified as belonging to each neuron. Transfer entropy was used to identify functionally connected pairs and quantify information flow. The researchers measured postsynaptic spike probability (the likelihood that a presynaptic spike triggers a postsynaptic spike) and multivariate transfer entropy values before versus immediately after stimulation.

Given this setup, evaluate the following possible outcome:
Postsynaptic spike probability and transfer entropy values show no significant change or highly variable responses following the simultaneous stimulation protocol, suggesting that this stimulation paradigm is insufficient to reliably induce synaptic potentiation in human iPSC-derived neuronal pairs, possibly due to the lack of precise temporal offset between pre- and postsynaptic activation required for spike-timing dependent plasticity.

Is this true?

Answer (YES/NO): NO